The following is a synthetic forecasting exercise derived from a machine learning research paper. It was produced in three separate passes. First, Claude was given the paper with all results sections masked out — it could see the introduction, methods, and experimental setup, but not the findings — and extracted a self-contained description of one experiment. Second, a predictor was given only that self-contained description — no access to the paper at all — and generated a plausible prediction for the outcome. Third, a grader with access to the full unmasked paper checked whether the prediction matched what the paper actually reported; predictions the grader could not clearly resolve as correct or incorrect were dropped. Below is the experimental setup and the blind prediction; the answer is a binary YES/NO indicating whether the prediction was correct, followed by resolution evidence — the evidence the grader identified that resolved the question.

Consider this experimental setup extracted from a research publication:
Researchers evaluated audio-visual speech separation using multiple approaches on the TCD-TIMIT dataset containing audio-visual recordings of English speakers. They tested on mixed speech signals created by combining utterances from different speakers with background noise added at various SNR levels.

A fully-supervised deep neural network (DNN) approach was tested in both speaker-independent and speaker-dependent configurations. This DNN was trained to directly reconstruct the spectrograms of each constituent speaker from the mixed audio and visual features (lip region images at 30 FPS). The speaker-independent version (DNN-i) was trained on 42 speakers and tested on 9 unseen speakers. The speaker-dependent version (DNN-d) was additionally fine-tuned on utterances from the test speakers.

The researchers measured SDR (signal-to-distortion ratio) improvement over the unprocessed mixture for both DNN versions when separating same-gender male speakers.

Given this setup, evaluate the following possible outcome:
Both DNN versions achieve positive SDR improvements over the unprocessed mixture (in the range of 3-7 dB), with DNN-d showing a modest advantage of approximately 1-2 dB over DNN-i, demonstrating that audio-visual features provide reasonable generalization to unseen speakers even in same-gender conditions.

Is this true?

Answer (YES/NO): NO